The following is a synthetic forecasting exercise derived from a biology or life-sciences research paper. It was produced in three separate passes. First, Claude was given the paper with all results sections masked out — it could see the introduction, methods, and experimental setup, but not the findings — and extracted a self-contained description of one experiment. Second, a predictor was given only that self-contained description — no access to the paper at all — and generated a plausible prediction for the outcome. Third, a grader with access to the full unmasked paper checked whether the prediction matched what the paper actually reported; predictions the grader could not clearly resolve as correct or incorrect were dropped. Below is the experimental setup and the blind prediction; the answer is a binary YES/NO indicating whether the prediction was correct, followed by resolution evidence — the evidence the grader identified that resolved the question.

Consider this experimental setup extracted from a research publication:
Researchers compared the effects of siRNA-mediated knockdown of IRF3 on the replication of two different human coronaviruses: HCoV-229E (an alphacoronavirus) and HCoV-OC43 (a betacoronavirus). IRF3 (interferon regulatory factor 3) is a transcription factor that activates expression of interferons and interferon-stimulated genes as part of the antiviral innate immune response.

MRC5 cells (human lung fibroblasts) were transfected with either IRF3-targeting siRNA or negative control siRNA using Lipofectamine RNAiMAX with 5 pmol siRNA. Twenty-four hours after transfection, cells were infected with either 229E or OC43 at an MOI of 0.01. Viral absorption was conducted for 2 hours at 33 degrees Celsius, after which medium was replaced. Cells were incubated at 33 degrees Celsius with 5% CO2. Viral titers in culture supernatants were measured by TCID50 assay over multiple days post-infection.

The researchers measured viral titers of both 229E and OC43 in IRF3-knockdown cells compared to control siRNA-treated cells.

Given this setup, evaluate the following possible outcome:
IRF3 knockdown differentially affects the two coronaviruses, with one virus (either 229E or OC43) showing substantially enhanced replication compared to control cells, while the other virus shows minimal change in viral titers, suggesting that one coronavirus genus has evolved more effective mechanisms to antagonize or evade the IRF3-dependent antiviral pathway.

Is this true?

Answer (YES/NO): NO